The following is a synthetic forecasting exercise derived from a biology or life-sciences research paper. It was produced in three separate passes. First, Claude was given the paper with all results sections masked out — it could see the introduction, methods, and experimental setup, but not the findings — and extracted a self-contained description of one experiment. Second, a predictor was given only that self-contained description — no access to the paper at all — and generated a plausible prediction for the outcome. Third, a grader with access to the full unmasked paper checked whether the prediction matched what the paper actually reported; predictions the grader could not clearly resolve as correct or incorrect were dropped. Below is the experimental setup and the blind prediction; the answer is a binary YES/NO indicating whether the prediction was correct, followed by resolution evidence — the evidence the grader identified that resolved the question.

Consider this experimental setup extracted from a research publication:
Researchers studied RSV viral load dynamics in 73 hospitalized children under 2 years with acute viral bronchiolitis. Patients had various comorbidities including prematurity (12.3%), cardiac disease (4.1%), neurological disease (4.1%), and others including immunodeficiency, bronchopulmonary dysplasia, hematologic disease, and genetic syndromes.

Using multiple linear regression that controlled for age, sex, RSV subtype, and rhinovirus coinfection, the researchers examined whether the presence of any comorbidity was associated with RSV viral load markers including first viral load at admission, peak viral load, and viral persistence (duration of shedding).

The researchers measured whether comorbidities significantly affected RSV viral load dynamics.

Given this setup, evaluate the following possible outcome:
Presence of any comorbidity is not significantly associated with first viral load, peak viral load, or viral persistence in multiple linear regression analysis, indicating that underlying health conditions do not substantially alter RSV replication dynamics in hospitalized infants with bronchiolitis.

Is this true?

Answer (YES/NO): YES